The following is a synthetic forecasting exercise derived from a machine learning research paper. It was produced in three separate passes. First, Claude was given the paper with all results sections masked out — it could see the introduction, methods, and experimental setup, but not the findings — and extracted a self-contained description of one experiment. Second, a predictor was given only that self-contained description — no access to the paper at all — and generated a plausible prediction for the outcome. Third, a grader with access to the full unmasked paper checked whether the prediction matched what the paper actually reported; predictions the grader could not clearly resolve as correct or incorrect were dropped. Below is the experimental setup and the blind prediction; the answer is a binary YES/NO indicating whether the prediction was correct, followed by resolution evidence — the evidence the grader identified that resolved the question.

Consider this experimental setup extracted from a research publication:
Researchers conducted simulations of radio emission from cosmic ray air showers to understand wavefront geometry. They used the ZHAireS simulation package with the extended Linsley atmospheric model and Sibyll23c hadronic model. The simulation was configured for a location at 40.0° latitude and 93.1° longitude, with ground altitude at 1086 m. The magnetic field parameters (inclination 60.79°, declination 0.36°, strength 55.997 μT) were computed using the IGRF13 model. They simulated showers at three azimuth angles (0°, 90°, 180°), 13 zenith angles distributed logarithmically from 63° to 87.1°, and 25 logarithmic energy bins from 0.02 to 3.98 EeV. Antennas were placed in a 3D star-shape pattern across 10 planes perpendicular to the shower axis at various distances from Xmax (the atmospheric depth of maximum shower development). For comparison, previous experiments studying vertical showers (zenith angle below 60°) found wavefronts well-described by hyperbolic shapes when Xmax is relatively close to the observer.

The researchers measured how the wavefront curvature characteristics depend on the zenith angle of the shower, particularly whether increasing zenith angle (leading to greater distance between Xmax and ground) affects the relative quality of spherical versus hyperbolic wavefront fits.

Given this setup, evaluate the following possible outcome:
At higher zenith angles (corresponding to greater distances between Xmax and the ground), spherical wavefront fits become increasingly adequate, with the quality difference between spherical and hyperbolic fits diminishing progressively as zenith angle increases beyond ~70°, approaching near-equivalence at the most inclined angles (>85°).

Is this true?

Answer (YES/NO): NO